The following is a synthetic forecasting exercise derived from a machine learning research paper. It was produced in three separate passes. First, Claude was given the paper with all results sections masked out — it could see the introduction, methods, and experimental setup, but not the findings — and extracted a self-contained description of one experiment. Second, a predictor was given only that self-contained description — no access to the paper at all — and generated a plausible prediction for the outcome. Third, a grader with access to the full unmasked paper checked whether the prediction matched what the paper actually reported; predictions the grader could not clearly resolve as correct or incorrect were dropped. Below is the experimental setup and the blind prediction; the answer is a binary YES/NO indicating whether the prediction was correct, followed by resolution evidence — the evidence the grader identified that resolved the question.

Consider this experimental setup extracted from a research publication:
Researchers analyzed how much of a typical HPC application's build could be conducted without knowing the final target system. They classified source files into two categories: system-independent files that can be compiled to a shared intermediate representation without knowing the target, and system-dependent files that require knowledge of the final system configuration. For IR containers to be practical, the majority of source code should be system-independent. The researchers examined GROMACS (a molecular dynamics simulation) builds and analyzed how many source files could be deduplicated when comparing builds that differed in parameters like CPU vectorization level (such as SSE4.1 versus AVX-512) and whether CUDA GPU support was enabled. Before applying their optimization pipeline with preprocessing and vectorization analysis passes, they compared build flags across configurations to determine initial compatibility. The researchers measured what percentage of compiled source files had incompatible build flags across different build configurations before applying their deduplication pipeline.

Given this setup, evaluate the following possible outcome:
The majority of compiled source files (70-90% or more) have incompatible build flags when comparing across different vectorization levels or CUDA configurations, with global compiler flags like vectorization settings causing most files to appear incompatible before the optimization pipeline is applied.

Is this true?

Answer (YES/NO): NO